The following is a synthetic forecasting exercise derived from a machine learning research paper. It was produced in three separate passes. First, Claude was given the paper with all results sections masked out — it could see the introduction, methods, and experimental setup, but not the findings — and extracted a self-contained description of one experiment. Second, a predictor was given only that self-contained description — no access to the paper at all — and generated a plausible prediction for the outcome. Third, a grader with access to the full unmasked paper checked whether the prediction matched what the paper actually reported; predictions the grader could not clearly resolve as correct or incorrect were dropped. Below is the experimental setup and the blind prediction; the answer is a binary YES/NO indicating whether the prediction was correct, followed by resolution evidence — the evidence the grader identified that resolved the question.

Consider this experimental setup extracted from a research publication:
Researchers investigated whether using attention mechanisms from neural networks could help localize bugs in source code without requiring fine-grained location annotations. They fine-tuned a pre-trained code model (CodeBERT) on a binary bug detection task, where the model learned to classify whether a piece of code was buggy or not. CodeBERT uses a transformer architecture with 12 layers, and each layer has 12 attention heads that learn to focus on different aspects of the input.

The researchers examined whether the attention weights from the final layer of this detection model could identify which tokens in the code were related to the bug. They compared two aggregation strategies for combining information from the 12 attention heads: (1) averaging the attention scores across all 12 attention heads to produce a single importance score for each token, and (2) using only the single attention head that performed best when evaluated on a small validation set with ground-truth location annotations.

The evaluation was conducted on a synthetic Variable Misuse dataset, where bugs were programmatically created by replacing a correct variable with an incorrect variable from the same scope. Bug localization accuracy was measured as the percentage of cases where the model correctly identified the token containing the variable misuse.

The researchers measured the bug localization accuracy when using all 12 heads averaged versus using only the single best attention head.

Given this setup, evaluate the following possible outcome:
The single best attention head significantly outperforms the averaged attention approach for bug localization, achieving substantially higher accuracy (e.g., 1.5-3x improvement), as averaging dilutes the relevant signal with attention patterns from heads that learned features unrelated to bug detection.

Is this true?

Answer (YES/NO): NO